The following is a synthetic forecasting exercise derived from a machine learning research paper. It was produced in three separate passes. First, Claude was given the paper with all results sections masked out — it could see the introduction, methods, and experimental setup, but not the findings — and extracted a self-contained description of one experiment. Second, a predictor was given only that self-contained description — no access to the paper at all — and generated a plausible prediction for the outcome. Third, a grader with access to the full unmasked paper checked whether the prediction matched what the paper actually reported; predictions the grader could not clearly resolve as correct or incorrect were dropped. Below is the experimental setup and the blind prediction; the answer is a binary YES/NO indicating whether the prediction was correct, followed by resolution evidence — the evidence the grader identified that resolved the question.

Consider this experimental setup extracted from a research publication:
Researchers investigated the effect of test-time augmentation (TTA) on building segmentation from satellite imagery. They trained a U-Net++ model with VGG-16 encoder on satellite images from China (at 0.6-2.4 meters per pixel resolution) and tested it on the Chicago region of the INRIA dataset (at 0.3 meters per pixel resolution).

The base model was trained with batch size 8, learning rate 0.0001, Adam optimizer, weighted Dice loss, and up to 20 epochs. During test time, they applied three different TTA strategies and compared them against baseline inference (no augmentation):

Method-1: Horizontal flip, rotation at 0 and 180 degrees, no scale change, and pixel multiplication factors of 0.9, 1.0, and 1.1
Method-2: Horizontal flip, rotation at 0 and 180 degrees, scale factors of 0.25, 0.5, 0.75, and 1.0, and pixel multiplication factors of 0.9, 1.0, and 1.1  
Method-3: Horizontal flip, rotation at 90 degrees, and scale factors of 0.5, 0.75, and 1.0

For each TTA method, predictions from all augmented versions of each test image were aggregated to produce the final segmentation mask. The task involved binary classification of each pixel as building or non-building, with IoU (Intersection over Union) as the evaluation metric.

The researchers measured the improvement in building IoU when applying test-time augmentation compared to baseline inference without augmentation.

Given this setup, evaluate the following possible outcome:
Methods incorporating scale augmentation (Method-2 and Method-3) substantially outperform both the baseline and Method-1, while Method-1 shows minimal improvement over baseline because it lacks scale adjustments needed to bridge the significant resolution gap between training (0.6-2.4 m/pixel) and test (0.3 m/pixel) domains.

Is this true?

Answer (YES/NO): NO